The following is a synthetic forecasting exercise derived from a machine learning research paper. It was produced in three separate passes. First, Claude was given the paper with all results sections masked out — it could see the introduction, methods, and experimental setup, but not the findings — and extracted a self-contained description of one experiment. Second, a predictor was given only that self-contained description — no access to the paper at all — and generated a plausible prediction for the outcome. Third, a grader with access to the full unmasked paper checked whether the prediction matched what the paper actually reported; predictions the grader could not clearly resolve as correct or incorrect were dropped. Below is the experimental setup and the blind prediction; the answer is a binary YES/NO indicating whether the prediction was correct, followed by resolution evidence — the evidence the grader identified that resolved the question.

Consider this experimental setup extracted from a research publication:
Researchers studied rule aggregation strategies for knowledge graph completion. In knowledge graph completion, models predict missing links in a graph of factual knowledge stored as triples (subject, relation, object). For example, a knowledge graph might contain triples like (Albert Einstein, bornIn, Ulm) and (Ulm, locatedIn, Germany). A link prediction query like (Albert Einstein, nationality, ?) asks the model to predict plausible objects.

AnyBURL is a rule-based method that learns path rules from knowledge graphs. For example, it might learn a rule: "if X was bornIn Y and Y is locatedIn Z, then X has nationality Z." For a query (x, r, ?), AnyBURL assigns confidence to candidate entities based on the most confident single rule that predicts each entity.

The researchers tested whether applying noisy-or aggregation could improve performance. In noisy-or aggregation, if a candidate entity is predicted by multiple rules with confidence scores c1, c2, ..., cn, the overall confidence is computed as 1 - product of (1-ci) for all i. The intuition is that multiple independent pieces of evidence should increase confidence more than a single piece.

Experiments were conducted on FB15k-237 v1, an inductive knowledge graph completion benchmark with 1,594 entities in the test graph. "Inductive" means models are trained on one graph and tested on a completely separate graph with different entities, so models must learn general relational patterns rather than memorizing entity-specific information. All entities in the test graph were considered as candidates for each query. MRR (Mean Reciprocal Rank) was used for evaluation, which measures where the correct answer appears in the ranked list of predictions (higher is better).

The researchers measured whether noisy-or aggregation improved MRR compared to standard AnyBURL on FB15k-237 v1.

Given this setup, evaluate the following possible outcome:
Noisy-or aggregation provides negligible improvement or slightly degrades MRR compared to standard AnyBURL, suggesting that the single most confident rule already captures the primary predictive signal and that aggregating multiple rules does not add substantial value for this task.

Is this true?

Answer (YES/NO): YES